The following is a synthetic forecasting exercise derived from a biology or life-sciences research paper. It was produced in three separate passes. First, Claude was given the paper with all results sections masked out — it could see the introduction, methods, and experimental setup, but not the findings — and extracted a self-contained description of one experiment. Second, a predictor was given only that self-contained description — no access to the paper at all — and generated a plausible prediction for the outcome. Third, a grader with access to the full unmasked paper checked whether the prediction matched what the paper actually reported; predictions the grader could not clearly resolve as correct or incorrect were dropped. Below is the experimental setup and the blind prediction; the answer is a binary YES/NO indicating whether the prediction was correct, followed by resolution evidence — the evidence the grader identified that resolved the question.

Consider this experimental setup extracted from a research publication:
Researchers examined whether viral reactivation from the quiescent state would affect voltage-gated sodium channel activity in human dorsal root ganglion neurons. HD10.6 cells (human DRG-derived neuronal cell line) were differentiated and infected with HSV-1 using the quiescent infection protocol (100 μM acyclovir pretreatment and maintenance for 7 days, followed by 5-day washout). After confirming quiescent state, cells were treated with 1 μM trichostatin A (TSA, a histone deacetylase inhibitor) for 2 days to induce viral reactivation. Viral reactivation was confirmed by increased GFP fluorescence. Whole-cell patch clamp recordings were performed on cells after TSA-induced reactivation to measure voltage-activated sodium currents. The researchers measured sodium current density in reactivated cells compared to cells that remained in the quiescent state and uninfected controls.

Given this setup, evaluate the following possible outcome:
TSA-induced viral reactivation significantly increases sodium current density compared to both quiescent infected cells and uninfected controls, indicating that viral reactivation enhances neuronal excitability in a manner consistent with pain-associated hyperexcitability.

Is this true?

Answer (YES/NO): NO